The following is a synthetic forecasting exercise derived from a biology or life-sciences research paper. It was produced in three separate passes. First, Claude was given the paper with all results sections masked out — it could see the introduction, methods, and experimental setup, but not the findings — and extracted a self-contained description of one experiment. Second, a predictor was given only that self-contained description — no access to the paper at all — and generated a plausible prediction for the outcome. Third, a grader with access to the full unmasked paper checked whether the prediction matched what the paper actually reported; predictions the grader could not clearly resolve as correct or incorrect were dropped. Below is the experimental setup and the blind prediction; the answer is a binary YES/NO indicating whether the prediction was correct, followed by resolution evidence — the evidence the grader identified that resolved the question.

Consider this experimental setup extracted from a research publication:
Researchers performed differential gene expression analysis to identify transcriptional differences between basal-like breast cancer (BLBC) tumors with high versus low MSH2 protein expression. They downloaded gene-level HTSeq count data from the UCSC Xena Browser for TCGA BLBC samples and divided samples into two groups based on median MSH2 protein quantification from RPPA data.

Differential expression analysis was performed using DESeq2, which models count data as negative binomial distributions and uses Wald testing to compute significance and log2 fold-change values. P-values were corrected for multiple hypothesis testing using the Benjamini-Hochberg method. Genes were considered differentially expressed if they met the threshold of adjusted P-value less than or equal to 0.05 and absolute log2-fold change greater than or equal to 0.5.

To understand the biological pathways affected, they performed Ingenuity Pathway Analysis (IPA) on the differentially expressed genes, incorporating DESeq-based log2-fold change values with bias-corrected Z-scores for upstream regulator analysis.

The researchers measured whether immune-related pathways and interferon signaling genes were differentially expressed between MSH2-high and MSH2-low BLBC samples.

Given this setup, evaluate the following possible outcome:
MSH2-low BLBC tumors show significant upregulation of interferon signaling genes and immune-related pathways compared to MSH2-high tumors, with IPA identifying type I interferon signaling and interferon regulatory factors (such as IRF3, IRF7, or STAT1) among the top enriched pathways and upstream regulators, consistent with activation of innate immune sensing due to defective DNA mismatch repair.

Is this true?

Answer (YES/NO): NO